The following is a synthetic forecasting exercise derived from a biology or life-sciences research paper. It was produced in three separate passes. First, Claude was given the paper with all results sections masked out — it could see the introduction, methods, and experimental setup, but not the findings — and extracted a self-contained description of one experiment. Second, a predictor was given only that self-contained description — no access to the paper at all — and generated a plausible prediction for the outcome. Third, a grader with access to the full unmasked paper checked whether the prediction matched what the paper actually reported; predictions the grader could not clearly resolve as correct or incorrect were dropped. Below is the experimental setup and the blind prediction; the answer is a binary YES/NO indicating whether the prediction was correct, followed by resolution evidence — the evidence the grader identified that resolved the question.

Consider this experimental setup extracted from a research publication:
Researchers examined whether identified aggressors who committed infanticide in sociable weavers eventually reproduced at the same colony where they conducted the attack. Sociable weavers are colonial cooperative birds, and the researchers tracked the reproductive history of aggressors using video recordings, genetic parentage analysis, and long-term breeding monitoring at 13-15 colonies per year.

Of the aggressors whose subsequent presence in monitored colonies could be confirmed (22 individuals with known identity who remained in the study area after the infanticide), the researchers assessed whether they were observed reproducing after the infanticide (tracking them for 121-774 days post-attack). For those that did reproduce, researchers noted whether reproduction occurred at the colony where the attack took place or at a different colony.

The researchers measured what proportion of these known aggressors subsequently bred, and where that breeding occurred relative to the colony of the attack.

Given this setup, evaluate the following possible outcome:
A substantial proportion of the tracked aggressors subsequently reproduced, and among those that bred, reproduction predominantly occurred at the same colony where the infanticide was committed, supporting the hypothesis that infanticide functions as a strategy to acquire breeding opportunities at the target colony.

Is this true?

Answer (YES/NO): NO